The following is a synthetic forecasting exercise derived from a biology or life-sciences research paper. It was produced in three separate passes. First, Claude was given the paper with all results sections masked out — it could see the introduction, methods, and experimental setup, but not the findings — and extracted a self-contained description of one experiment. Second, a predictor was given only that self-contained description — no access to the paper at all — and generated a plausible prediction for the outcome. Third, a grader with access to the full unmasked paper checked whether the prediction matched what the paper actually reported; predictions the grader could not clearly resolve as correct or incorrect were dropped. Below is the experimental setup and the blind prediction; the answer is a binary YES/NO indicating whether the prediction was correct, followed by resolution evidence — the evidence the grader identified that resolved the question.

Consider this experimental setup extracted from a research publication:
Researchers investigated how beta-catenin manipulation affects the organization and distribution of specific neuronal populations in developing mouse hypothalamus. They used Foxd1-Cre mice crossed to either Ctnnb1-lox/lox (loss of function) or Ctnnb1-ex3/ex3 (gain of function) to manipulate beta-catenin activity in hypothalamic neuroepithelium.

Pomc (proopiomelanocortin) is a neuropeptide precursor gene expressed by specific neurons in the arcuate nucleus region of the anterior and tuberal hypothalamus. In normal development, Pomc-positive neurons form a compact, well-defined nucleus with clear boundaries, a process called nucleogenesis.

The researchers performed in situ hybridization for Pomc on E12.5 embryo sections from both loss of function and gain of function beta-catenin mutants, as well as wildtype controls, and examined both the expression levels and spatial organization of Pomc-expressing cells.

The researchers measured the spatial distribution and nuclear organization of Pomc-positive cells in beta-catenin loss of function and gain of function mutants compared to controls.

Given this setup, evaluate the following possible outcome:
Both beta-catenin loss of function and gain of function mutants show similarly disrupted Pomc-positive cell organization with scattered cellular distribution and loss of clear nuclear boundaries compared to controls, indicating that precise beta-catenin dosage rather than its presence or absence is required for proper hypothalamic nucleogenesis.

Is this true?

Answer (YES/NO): YES